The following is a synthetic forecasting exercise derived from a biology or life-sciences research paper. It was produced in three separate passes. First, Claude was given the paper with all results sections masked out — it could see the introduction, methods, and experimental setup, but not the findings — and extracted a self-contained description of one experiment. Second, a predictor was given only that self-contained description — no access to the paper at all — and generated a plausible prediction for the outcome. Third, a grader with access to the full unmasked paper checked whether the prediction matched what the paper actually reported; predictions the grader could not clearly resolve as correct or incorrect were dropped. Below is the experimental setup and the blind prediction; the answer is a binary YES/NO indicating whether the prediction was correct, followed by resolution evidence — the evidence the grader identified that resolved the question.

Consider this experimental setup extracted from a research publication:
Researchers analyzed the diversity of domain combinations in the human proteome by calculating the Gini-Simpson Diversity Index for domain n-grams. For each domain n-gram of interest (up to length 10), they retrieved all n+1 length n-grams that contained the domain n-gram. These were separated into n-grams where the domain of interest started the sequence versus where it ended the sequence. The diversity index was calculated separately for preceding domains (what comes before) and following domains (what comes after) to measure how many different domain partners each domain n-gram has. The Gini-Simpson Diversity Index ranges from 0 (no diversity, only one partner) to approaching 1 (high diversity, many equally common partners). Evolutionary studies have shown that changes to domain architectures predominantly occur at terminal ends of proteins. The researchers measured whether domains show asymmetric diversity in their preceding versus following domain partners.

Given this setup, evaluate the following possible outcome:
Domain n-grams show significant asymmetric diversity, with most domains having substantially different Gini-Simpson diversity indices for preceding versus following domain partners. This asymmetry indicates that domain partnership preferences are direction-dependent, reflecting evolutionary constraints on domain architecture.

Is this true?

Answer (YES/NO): NO